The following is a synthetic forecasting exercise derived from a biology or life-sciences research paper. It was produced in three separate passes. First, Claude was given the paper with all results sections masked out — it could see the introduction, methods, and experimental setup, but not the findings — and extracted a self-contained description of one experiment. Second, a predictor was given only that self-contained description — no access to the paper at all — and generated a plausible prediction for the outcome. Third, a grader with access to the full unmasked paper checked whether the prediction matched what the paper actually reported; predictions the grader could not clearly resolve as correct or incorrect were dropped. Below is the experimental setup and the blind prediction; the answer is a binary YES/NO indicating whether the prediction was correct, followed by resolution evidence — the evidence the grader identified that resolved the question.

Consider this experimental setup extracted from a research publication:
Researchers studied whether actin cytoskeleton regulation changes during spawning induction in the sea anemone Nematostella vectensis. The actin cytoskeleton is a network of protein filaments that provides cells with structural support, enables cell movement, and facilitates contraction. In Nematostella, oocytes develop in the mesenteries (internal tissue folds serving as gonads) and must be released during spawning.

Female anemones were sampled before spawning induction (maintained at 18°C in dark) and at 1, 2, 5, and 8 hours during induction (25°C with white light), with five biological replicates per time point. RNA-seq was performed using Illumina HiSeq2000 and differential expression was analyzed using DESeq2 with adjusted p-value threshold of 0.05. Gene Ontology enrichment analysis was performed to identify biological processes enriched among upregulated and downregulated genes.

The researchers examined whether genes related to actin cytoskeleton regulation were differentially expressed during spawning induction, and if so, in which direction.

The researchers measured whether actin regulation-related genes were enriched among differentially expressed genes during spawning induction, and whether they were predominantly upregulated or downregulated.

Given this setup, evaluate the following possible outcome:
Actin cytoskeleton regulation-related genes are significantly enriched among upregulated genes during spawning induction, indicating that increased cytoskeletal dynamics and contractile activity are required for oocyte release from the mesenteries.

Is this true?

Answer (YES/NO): YES